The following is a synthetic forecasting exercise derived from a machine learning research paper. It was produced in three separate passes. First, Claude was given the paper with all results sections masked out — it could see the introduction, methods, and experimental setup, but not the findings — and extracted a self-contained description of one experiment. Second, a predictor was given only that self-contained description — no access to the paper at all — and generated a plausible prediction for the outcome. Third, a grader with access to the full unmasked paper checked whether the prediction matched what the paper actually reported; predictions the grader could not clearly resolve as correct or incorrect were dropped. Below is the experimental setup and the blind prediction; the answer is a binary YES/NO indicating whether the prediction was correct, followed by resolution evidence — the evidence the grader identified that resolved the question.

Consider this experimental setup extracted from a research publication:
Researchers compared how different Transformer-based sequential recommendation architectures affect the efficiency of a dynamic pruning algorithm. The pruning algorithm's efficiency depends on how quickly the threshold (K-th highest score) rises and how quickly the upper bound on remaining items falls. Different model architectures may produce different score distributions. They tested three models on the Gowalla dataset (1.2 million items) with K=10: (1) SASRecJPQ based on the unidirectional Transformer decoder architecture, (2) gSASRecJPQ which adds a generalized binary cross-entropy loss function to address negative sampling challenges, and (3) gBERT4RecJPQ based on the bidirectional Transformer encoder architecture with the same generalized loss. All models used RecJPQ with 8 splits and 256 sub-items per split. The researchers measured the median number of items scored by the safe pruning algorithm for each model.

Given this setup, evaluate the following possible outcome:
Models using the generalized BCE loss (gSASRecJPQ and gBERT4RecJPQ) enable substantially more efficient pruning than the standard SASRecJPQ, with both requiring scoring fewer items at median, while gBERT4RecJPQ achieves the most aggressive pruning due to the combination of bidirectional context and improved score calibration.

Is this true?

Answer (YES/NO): NO